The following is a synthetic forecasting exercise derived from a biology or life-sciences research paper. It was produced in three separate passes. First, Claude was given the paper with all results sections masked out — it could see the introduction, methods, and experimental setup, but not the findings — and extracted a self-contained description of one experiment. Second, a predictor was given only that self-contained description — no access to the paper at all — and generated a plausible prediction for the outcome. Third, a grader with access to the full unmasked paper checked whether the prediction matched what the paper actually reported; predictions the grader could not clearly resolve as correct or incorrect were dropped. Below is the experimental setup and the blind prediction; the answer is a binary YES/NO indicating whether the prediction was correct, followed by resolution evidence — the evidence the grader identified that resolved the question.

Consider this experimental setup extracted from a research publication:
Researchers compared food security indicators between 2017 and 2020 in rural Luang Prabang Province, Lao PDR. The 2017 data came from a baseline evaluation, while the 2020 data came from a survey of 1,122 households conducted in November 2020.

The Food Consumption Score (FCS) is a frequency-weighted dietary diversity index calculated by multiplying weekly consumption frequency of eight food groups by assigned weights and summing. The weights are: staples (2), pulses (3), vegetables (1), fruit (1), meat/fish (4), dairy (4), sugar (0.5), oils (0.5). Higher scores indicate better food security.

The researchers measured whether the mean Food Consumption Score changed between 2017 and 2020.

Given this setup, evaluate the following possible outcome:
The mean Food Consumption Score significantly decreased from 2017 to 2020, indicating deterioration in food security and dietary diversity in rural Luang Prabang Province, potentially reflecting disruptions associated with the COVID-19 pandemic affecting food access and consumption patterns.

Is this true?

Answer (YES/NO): NO